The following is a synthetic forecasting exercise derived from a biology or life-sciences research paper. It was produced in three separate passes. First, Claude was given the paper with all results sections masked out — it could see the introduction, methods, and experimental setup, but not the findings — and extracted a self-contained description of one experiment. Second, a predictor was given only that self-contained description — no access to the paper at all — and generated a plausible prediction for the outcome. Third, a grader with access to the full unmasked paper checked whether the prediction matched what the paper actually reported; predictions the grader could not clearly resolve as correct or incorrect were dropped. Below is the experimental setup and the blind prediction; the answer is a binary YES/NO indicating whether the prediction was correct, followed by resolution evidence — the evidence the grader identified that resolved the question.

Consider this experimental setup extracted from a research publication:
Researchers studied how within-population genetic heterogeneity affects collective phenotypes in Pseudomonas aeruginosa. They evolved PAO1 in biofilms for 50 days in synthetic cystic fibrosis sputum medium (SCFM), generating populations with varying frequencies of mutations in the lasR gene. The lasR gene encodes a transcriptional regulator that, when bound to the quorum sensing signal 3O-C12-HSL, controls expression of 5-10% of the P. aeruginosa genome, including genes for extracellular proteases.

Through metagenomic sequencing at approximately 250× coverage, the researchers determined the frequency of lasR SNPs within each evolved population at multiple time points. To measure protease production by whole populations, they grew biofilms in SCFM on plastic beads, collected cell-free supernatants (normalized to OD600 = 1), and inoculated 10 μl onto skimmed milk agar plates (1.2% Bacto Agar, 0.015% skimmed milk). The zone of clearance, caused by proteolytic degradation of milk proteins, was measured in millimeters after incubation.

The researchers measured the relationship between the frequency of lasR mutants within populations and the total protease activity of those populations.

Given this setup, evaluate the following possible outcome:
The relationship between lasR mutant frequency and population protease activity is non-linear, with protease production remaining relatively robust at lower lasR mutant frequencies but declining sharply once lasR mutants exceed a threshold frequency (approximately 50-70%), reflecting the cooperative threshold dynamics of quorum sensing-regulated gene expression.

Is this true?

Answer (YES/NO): NO